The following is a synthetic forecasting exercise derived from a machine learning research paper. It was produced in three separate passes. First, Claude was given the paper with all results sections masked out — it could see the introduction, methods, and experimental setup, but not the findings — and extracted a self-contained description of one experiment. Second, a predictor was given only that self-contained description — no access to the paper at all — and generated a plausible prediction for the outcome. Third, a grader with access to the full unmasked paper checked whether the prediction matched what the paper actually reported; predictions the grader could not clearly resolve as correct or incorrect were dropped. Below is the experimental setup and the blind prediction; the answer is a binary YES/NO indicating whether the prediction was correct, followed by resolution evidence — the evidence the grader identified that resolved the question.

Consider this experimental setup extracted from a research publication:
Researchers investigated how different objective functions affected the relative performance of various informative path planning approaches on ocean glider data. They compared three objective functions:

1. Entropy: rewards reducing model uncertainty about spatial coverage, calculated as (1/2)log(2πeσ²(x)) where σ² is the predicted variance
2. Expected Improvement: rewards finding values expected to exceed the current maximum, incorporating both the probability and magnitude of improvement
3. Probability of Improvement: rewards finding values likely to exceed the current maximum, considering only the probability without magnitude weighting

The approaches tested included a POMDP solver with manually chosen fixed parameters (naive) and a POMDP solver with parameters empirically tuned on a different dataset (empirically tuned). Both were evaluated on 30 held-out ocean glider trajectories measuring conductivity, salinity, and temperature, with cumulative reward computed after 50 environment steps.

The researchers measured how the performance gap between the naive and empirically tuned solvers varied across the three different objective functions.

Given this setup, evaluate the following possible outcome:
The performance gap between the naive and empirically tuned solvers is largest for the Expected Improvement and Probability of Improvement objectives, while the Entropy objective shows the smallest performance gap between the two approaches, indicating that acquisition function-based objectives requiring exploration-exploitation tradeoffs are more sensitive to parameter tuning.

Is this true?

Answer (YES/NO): NO